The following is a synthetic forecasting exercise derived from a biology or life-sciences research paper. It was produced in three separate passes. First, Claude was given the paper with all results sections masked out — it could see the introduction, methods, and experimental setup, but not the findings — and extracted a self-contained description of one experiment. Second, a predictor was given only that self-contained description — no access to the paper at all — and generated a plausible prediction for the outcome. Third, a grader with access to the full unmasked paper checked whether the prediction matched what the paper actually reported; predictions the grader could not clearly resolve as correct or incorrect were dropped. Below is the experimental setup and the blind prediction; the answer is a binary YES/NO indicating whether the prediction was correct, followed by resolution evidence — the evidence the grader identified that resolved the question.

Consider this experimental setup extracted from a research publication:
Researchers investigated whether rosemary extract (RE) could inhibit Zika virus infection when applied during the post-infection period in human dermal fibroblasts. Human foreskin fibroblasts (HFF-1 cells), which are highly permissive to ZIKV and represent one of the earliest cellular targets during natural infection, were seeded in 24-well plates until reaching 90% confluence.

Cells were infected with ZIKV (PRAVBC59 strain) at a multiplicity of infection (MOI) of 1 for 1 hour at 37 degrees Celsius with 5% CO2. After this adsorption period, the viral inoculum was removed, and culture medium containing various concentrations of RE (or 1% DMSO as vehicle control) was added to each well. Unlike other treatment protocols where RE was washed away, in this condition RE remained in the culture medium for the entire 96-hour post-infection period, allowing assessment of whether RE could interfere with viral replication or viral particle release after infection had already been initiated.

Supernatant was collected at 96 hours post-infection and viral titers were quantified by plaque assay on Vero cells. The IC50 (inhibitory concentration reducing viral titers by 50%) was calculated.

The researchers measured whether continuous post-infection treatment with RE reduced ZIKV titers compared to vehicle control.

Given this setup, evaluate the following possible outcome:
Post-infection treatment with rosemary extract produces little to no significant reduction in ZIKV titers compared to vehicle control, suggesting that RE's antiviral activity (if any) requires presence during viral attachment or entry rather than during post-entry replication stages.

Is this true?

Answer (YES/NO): NO